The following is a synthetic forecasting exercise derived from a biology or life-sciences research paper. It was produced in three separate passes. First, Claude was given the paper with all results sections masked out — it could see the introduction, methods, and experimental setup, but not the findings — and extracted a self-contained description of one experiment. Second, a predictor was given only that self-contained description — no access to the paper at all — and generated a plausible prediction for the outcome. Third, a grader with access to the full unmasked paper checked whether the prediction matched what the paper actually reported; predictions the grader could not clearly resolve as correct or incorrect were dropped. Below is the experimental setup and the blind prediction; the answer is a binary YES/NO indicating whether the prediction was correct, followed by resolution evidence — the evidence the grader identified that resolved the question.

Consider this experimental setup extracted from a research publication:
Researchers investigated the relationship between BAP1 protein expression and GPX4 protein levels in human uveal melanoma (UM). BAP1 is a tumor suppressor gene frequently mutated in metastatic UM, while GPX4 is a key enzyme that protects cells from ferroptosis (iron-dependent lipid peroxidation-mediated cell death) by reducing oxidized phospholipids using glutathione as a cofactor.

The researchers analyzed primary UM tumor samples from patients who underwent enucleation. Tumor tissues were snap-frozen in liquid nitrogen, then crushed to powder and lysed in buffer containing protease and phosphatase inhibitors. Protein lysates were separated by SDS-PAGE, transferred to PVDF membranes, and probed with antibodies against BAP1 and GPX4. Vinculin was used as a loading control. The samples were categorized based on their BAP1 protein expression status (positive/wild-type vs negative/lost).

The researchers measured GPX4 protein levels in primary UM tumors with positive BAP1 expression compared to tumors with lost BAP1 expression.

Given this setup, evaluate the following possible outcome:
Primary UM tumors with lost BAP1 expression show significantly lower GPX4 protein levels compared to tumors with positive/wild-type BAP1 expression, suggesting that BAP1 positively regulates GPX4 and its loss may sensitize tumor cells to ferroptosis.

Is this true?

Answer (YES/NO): NO